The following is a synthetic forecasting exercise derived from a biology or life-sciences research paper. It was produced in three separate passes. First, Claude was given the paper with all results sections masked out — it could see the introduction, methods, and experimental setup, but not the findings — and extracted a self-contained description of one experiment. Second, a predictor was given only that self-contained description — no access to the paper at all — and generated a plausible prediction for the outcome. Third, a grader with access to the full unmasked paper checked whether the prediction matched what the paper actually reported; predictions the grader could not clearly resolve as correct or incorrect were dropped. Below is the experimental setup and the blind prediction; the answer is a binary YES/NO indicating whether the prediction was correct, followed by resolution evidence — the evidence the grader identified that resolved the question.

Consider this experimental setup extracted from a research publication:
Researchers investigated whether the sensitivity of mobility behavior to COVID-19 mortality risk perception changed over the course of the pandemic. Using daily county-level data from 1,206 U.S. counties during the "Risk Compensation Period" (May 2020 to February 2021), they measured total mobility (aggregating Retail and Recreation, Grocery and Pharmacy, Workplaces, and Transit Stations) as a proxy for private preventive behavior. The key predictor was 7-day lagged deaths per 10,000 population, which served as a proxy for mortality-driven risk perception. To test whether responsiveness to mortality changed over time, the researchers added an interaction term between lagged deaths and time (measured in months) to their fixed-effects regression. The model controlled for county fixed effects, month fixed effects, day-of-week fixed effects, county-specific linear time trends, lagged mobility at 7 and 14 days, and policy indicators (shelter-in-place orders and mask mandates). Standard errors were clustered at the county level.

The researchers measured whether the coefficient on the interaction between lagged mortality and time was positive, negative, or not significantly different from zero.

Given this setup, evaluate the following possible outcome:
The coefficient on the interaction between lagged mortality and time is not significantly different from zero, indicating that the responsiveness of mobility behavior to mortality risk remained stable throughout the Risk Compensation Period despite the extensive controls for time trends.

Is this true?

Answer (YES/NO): NO